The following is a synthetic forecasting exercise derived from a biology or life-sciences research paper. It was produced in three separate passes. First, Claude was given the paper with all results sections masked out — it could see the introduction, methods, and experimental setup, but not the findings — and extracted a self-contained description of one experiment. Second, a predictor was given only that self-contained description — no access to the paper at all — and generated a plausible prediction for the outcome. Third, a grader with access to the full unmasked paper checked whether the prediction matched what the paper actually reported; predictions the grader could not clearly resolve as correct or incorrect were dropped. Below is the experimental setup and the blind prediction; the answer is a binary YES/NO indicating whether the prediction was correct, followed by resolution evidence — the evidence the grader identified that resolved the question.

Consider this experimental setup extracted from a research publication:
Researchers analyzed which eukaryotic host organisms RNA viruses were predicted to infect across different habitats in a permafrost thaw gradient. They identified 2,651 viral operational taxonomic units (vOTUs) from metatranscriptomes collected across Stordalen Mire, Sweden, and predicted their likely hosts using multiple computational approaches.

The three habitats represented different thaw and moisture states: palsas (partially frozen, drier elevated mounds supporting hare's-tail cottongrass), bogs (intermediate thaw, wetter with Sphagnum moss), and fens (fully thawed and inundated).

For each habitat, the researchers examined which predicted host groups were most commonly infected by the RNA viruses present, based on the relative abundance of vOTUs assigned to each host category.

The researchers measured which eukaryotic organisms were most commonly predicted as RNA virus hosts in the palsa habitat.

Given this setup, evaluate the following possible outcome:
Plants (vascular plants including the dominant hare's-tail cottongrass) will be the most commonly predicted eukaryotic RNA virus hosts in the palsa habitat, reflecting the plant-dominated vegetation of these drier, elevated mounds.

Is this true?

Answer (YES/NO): NO